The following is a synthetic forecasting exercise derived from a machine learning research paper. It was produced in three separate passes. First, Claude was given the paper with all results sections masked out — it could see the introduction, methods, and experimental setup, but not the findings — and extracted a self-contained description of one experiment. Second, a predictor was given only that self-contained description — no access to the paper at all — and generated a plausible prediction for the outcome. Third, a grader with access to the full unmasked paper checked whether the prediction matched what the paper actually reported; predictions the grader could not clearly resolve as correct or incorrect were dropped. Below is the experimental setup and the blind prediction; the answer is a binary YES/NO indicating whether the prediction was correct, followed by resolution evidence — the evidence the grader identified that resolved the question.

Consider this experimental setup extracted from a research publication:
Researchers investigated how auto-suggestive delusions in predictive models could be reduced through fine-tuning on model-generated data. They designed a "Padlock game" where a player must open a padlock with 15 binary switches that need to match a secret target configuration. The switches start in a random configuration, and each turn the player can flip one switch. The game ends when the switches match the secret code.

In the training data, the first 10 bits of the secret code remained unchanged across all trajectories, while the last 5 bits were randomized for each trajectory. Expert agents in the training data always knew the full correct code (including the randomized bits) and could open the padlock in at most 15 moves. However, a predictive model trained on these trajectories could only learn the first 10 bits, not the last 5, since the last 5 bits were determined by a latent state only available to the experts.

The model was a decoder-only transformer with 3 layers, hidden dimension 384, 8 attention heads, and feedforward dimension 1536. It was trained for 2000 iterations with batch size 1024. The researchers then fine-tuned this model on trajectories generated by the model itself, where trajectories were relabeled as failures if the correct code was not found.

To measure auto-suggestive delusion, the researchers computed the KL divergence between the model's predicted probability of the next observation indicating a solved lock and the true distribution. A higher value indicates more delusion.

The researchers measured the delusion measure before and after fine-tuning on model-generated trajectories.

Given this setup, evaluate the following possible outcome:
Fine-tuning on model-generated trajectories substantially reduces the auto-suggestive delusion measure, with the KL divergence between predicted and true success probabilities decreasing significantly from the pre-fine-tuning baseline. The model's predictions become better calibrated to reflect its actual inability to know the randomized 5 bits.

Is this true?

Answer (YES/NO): YES